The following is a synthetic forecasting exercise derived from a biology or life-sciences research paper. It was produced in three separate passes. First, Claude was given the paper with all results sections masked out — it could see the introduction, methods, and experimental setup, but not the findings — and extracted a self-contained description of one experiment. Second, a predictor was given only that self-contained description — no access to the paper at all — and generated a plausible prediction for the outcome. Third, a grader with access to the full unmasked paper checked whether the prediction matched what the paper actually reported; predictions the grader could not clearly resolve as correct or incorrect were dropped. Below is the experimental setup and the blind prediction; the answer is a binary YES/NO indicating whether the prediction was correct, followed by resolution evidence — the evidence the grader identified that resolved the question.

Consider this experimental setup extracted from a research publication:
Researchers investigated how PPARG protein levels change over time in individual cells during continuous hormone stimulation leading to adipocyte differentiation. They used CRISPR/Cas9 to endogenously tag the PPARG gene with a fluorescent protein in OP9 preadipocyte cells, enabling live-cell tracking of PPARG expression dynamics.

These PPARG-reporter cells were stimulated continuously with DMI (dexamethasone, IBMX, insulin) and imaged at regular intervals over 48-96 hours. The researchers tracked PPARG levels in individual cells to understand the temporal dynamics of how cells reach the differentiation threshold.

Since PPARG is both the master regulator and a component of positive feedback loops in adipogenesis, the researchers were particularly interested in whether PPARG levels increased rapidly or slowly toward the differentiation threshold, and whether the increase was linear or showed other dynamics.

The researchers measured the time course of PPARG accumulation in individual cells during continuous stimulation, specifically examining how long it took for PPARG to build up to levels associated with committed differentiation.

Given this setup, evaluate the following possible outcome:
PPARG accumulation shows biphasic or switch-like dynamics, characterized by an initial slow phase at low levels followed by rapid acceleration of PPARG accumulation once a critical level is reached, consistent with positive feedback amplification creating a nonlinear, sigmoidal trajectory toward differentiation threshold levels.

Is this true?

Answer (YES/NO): YES